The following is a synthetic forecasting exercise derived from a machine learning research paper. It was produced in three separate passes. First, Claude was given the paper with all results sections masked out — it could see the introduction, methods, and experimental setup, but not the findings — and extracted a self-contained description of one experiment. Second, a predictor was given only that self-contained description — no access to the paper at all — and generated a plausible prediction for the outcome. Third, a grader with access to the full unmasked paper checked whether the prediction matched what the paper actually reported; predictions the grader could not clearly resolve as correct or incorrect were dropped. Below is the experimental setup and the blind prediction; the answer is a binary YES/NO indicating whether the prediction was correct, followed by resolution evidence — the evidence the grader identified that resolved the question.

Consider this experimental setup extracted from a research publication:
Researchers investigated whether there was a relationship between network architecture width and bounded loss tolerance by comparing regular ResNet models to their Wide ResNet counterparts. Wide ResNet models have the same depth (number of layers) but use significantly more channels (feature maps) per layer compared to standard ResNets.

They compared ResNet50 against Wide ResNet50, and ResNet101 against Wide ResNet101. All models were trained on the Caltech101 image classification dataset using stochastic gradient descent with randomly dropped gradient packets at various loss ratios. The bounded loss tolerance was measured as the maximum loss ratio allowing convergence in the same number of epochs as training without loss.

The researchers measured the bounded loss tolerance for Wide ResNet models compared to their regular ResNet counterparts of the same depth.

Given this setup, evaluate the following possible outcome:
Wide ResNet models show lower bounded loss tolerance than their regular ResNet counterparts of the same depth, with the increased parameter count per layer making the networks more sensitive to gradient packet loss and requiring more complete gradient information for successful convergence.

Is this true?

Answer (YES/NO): NO